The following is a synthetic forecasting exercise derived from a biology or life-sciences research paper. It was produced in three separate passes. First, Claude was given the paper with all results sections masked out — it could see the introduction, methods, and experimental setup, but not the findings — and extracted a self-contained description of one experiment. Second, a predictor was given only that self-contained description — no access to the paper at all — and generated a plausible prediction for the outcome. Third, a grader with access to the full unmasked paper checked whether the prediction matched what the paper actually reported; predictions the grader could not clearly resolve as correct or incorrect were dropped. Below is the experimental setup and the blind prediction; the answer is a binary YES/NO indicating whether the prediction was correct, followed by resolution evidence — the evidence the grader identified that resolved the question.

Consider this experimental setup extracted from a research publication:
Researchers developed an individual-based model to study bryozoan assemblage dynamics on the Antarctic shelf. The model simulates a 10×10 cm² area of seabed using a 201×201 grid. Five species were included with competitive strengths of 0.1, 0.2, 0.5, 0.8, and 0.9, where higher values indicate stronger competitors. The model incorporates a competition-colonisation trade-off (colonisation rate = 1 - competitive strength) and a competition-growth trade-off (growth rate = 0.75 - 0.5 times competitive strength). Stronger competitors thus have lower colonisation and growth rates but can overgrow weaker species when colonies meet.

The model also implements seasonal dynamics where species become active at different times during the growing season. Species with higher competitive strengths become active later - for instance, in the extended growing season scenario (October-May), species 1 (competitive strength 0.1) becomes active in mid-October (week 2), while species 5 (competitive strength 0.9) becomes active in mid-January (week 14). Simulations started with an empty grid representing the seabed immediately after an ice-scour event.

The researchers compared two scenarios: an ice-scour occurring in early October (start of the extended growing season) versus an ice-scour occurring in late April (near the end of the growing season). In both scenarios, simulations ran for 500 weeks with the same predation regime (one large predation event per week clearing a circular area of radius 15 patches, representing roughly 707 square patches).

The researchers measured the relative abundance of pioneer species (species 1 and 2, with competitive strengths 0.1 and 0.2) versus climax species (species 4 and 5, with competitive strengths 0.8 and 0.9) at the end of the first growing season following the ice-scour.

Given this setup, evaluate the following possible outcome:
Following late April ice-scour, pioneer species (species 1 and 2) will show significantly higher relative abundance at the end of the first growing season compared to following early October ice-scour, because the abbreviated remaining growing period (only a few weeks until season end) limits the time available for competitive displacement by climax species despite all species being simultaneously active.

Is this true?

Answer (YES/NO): NO